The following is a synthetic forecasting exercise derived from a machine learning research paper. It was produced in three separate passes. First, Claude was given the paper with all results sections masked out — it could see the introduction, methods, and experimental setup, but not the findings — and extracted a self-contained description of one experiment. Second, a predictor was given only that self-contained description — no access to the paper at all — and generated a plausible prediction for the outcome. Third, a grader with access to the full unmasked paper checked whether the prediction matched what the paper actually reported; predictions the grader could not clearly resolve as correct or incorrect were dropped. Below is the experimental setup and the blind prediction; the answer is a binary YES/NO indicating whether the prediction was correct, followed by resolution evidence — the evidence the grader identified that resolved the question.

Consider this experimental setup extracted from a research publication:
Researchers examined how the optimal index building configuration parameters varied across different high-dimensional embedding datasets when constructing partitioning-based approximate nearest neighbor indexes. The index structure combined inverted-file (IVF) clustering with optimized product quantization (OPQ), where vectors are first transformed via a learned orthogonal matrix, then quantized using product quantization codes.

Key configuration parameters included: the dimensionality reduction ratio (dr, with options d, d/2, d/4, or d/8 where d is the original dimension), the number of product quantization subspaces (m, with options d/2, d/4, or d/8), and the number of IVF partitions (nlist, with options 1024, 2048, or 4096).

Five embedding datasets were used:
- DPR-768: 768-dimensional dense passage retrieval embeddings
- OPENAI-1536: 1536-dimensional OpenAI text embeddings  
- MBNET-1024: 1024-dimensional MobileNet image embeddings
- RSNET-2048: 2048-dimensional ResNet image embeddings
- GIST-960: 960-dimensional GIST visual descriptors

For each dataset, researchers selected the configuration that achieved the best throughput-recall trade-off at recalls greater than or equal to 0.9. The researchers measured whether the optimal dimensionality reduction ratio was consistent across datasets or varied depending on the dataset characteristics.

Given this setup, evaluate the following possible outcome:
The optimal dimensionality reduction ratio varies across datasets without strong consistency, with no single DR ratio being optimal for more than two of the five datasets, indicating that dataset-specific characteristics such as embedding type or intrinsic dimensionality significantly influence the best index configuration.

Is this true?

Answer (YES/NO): NO